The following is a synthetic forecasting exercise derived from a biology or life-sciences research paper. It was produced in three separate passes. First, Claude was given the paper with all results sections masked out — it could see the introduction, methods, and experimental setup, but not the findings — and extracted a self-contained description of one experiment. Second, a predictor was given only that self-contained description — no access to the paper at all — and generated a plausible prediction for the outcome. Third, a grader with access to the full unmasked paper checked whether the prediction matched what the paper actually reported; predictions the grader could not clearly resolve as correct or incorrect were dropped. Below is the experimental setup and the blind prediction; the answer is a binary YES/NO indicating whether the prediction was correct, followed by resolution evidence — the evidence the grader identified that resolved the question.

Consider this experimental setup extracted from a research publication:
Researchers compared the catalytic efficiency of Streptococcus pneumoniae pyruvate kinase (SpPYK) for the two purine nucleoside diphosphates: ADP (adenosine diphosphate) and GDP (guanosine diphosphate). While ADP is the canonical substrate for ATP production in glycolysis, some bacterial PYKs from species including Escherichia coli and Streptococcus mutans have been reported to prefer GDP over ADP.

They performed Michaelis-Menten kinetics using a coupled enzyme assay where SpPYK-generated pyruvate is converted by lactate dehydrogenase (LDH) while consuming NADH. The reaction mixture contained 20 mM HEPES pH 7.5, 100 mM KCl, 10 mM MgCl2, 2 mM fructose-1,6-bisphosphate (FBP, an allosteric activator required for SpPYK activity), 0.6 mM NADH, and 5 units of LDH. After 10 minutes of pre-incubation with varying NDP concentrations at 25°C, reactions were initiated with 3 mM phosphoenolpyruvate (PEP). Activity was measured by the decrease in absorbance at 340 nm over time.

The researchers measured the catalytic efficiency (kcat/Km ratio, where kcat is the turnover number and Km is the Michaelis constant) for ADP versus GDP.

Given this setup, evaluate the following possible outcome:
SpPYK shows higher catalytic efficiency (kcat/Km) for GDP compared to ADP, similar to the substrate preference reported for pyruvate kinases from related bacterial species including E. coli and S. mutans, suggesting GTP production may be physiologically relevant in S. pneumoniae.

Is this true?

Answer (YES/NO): YES